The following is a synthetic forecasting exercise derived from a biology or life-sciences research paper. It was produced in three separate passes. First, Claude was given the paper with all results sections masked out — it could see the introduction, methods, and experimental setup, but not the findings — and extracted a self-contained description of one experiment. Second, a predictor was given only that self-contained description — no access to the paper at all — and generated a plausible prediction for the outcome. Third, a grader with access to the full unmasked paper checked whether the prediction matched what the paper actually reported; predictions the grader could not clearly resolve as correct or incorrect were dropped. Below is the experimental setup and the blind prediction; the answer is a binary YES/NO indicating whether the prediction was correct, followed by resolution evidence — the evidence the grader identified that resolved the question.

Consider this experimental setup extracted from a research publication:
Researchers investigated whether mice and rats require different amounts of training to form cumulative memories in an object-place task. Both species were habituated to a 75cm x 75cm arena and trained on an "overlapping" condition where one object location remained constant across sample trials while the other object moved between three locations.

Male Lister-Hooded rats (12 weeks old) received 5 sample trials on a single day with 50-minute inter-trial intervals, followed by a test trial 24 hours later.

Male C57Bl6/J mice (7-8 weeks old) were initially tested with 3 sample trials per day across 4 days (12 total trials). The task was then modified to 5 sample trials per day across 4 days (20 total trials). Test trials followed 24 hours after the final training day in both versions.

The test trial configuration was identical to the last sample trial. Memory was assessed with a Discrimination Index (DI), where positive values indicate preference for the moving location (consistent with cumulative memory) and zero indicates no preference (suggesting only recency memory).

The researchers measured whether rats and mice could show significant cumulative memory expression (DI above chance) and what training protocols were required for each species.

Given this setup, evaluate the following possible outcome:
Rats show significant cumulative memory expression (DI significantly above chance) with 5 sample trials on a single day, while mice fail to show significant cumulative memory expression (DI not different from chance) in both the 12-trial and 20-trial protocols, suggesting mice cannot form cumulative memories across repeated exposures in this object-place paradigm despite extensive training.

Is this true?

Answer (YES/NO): NO